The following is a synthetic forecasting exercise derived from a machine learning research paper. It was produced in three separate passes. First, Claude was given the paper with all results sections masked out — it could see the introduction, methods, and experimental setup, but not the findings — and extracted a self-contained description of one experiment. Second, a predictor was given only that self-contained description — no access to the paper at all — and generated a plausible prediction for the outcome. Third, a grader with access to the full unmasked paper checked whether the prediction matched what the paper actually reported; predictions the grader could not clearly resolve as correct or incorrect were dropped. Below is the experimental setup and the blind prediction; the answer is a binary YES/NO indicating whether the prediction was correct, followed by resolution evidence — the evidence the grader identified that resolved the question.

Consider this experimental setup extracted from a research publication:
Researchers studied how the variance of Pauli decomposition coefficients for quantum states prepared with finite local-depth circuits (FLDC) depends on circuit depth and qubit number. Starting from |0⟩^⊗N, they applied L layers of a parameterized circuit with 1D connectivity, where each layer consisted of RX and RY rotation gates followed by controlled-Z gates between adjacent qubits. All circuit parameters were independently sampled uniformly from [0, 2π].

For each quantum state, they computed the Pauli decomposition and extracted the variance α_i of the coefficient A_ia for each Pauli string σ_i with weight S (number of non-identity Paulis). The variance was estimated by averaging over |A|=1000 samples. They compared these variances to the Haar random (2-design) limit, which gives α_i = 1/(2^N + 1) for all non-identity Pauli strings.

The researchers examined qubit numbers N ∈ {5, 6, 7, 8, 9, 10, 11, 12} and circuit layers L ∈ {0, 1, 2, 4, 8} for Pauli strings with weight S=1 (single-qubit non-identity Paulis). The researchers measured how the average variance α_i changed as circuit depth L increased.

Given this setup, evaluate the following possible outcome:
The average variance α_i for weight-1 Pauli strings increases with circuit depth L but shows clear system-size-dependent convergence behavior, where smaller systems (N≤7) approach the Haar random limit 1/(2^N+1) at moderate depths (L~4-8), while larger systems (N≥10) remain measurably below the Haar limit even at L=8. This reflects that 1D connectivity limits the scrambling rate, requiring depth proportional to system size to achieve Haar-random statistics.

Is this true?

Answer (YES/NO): NO